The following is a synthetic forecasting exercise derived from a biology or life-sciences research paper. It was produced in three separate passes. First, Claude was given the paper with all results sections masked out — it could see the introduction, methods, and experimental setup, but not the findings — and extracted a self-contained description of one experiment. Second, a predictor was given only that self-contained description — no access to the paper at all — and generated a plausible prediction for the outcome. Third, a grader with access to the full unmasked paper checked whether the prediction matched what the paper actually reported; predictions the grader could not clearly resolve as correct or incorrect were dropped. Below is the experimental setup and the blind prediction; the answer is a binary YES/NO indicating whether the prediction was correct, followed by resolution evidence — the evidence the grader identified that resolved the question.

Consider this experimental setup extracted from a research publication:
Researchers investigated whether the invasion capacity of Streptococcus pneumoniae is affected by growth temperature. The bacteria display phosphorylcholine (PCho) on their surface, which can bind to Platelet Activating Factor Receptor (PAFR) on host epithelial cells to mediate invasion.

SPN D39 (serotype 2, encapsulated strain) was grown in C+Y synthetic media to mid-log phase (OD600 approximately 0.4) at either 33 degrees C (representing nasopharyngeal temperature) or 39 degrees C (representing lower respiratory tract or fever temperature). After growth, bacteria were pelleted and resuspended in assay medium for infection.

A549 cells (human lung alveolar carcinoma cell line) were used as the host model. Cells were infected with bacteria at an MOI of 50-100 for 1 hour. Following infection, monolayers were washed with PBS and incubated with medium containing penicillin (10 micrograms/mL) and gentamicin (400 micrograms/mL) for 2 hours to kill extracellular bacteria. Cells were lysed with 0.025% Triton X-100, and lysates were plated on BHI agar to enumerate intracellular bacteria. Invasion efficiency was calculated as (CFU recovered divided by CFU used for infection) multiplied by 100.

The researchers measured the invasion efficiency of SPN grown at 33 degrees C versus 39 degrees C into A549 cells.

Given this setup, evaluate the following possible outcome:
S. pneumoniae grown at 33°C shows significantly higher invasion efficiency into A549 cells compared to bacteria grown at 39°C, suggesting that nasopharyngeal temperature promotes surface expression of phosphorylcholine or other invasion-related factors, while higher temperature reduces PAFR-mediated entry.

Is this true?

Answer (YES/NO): NO